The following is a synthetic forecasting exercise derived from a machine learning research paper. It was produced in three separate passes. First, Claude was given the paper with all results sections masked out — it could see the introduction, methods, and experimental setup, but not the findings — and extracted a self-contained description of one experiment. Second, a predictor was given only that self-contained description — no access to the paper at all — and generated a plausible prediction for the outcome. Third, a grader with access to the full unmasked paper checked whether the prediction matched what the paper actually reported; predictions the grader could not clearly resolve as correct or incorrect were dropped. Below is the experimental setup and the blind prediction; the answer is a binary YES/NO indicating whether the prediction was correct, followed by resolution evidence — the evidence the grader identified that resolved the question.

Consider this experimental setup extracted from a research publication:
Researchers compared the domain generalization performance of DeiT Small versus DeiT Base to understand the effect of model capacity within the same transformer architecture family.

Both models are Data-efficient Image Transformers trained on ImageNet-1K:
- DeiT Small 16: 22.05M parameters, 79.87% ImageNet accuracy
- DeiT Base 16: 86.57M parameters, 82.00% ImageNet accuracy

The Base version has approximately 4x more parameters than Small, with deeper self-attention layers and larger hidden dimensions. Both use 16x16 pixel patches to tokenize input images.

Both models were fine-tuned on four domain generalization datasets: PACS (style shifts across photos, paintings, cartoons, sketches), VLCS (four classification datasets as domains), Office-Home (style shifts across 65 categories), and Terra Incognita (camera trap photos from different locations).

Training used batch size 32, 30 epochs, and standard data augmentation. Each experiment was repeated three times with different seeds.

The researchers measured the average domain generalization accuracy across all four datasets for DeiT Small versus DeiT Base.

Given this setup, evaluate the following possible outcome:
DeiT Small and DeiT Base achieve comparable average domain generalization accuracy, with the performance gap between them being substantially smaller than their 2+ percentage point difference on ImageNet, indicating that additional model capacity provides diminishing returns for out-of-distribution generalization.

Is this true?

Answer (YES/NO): NO